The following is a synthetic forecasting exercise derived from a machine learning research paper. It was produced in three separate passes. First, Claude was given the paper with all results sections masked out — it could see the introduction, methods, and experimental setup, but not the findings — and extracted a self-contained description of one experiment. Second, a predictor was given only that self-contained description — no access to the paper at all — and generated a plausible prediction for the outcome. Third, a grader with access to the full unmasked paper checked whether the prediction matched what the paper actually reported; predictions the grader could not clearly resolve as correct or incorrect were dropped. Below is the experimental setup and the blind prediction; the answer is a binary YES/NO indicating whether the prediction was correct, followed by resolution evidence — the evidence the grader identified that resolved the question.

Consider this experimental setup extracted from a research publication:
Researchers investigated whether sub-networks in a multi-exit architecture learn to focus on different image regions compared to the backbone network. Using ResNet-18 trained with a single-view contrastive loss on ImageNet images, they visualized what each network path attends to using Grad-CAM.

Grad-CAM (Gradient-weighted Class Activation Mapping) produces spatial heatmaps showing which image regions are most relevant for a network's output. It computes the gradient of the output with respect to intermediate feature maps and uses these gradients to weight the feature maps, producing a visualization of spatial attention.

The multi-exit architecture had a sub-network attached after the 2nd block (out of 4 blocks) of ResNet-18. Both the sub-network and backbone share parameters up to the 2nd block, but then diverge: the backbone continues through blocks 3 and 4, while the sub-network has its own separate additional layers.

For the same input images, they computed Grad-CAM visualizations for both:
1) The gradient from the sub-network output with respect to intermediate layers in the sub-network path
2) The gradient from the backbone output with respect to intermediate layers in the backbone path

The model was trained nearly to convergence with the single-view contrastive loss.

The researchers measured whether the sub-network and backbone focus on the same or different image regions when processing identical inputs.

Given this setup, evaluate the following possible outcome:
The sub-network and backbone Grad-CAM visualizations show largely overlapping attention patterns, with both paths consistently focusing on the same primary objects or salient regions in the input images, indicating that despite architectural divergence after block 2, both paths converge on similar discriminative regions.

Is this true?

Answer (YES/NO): NO